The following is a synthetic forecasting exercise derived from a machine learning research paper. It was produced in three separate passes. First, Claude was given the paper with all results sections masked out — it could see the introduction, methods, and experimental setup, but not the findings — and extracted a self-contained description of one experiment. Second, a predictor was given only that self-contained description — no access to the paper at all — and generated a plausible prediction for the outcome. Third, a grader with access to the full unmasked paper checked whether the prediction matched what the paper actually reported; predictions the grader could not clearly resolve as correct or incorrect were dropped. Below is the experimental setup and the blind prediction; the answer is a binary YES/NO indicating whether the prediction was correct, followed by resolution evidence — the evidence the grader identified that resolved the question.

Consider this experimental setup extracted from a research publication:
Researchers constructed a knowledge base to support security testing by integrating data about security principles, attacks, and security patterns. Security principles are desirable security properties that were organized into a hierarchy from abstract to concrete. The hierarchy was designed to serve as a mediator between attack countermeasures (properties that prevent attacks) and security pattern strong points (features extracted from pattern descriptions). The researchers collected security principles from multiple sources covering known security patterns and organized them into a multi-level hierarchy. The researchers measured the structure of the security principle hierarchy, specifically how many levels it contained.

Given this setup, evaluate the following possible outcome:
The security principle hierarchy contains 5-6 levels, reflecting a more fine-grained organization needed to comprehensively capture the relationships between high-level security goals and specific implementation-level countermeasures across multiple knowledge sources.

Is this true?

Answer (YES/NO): NO